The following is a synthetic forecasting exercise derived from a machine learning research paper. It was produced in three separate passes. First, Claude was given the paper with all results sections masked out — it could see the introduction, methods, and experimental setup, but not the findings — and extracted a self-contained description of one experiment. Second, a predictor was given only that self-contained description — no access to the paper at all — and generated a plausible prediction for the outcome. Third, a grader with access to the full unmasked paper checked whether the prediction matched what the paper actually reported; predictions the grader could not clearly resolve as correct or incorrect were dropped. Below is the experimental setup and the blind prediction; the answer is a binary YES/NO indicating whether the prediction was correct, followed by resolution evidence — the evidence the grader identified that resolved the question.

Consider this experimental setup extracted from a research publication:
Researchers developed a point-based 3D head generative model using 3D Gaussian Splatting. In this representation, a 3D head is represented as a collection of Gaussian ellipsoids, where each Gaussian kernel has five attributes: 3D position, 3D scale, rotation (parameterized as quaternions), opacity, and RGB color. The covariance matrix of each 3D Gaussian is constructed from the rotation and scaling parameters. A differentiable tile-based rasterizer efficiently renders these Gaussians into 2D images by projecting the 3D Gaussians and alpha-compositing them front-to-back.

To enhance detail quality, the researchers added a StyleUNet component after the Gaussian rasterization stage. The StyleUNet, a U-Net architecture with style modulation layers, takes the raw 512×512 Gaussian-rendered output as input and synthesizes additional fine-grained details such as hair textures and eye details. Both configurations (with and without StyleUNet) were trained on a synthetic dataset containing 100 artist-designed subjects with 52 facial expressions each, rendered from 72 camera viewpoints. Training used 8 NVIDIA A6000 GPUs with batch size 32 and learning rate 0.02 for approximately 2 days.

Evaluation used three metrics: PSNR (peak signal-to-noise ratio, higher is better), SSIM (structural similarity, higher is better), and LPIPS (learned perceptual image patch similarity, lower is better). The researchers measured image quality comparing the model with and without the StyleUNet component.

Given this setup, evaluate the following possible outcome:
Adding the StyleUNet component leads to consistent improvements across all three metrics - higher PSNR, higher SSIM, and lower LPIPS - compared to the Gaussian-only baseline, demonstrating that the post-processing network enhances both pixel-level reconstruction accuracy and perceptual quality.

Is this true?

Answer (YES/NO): NO